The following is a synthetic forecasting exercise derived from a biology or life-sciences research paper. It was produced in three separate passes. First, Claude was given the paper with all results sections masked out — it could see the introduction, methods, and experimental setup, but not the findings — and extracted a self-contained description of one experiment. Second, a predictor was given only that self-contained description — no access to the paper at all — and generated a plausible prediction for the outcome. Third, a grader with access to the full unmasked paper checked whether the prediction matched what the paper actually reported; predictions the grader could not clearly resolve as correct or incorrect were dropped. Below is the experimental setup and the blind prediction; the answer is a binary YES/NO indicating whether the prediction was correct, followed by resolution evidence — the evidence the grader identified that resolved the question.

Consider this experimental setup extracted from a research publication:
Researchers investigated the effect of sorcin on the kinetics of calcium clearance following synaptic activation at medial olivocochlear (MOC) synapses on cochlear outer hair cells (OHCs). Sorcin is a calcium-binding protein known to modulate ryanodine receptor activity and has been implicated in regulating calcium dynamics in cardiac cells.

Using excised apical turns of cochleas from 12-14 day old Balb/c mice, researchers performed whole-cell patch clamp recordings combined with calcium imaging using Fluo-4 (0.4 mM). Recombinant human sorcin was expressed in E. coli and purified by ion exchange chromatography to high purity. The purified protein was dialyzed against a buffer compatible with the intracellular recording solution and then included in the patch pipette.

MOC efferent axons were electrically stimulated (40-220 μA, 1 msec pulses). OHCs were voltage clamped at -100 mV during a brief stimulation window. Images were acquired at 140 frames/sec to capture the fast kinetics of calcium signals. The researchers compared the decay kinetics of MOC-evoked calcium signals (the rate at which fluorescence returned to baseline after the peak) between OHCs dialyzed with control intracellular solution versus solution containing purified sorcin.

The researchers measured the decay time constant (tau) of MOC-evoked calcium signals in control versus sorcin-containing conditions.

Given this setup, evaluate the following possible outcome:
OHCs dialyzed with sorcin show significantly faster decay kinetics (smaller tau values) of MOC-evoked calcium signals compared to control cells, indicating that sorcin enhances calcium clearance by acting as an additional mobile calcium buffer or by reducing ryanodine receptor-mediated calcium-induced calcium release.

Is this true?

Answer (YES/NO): NO